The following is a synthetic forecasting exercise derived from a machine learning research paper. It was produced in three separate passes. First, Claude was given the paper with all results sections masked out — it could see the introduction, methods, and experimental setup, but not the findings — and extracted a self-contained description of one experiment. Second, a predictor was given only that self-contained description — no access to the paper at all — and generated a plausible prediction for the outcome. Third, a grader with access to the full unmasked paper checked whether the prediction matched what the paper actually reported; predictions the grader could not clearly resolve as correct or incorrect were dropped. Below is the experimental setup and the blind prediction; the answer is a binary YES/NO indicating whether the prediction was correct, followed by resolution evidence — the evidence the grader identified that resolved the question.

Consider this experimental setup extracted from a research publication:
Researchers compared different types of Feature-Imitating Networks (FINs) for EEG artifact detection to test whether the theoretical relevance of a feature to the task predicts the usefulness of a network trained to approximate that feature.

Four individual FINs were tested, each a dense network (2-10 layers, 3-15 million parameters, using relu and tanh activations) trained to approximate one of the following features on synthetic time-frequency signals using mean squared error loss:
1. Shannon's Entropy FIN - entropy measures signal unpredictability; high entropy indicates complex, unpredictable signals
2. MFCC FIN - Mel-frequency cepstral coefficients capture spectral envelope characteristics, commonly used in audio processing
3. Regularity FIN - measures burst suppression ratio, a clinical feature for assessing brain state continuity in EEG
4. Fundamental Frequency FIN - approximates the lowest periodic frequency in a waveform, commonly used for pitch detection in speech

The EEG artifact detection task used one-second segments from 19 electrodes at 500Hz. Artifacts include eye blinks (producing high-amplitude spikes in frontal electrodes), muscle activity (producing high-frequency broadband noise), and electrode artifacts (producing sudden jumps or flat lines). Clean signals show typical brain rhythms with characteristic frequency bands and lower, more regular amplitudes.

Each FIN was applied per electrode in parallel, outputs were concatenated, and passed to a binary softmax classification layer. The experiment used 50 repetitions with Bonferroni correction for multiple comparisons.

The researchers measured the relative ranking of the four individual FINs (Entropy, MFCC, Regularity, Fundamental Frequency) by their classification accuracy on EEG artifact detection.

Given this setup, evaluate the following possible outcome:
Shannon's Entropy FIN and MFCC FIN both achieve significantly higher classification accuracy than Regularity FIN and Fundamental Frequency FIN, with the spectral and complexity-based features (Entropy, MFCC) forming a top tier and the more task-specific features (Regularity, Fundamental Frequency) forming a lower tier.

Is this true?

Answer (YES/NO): NO